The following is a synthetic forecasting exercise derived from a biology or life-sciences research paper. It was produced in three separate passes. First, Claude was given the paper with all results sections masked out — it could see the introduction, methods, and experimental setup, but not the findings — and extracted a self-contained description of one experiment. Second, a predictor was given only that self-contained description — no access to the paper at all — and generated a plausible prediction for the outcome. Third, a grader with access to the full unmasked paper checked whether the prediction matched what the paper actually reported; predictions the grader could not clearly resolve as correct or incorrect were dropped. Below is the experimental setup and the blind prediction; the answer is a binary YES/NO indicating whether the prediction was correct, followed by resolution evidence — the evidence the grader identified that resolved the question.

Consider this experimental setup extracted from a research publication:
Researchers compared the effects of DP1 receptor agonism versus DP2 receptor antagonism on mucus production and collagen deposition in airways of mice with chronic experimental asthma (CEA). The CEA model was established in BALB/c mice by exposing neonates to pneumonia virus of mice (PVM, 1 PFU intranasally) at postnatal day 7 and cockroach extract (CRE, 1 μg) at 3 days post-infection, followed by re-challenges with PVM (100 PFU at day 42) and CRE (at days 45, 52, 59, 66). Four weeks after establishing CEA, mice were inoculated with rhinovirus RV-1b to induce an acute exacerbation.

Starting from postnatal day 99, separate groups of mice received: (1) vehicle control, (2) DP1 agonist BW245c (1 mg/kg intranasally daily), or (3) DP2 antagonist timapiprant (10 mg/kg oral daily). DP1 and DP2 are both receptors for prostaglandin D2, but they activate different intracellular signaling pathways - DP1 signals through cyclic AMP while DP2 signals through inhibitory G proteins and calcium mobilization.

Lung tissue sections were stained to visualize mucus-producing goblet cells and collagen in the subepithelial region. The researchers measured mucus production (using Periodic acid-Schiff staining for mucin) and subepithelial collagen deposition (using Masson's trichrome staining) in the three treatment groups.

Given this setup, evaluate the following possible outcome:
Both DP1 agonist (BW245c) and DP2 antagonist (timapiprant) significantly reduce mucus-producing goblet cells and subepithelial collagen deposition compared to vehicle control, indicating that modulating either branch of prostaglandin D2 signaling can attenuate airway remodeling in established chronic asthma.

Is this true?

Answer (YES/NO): YES